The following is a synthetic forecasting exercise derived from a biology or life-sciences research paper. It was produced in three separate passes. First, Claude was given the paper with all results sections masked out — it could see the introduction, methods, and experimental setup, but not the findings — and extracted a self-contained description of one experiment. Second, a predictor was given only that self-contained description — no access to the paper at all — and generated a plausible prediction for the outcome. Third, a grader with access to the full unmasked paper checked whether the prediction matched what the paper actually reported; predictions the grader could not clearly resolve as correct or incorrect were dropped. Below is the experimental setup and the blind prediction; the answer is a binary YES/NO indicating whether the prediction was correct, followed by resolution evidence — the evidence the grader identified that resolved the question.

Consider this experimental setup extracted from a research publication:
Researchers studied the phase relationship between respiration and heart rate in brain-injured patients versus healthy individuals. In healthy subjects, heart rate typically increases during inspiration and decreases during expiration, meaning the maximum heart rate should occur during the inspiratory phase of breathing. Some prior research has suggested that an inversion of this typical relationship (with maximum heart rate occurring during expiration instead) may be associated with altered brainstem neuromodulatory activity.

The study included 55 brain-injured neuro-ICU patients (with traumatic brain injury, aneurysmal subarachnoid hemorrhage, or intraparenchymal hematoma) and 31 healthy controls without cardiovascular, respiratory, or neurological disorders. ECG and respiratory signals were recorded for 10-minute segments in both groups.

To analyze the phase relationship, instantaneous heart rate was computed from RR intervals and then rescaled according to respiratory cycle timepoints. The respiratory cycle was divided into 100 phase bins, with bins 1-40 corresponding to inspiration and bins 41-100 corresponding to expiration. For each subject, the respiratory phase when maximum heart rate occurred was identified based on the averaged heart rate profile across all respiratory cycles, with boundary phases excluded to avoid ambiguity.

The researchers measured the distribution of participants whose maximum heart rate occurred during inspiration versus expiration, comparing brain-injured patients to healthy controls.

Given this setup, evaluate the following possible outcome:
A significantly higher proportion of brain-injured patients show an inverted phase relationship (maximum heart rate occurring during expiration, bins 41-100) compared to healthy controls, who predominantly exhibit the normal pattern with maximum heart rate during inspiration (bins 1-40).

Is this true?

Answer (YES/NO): YES